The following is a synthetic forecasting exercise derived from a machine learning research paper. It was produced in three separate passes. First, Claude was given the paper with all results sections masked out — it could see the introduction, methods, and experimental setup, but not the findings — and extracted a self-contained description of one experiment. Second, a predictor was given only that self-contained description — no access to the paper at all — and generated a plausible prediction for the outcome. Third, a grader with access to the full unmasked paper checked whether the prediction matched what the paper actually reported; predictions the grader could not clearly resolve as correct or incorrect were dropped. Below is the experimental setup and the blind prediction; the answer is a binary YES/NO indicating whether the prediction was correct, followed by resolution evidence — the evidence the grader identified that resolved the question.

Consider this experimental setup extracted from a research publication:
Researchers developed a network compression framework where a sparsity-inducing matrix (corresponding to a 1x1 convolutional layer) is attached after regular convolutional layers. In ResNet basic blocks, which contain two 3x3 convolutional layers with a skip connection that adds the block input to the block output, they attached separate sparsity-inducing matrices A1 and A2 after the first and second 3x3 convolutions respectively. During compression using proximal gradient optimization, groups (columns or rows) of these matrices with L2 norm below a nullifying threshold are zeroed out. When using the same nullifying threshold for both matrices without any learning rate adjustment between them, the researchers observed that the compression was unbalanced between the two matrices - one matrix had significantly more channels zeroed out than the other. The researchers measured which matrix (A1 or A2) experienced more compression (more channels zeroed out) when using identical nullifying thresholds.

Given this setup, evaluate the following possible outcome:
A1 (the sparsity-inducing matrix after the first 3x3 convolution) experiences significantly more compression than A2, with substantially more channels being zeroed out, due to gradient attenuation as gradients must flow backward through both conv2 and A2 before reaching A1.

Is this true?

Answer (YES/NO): NO